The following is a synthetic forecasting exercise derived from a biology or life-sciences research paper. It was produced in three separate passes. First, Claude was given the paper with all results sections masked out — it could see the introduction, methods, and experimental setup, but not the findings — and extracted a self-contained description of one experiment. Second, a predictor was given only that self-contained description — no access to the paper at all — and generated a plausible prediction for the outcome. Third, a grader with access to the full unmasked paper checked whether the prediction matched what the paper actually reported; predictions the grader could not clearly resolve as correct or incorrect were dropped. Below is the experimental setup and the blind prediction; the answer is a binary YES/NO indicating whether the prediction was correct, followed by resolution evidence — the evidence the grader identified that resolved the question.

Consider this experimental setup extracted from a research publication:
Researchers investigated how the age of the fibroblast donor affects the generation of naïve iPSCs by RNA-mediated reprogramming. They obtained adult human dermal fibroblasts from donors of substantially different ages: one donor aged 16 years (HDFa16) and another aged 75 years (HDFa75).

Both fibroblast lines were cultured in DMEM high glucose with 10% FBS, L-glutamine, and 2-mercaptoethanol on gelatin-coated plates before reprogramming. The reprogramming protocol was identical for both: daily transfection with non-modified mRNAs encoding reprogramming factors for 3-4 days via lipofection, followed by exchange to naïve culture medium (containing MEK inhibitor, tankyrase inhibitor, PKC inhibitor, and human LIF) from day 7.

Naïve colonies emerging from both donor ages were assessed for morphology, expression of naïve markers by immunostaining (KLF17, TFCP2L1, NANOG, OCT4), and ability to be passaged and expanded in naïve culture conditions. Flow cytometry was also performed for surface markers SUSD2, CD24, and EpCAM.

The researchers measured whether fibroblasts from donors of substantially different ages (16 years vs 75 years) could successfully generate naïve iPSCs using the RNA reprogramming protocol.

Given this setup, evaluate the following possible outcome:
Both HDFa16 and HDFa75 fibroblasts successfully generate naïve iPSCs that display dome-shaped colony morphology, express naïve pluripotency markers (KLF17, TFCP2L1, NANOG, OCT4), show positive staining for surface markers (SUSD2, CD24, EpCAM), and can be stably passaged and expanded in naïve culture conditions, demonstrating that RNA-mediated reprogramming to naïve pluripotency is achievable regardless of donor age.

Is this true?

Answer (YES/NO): NO